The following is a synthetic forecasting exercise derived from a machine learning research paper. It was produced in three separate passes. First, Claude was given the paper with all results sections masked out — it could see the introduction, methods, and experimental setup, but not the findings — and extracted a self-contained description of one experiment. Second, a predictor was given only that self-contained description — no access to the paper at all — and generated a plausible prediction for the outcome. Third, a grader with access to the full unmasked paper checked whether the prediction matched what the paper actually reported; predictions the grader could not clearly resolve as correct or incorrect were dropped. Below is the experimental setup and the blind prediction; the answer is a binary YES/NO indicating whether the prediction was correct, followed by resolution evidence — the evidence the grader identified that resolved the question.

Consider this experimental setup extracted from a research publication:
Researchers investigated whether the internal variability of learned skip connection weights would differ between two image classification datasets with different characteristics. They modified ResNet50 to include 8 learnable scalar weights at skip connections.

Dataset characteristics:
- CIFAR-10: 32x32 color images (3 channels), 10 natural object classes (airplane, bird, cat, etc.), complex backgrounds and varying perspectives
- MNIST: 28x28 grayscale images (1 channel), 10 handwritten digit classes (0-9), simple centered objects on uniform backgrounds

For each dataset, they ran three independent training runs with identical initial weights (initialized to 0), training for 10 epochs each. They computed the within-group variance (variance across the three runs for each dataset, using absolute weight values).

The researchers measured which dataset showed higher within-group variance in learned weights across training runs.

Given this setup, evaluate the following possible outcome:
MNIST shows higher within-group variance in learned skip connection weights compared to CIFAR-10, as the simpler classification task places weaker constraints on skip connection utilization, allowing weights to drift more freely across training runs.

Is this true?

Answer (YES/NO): NO